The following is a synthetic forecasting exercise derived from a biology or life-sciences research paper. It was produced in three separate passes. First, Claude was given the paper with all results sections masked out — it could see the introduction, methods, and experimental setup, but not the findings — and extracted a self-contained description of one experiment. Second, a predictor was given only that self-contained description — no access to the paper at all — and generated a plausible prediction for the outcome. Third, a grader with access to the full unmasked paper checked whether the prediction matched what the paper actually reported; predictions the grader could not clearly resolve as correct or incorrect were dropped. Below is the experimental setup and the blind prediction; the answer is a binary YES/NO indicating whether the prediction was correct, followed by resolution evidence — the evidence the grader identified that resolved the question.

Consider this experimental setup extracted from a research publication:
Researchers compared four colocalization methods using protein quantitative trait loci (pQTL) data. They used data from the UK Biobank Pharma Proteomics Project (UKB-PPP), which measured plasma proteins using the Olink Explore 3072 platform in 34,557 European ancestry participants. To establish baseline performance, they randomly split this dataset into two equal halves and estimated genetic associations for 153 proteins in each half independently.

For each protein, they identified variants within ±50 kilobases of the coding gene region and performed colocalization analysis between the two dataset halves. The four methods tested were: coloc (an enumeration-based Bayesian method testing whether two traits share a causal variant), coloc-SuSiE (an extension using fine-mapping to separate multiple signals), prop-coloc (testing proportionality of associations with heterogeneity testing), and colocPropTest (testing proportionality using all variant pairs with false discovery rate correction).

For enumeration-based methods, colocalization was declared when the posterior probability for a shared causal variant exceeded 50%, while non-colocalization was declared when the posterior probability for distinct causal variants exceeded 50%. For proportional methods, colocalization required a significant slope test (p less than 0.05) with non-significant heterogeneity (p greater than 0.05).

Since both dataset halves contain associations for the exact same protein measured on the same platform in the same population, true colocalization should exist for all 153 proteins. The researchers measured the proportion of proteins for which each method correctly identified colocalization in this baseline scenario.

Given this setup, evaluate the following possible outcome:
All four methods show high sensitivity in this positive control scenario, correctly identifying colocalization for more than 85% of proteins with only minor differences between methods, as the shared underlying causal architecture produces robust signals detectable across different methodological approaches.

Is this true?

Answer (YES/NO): YES